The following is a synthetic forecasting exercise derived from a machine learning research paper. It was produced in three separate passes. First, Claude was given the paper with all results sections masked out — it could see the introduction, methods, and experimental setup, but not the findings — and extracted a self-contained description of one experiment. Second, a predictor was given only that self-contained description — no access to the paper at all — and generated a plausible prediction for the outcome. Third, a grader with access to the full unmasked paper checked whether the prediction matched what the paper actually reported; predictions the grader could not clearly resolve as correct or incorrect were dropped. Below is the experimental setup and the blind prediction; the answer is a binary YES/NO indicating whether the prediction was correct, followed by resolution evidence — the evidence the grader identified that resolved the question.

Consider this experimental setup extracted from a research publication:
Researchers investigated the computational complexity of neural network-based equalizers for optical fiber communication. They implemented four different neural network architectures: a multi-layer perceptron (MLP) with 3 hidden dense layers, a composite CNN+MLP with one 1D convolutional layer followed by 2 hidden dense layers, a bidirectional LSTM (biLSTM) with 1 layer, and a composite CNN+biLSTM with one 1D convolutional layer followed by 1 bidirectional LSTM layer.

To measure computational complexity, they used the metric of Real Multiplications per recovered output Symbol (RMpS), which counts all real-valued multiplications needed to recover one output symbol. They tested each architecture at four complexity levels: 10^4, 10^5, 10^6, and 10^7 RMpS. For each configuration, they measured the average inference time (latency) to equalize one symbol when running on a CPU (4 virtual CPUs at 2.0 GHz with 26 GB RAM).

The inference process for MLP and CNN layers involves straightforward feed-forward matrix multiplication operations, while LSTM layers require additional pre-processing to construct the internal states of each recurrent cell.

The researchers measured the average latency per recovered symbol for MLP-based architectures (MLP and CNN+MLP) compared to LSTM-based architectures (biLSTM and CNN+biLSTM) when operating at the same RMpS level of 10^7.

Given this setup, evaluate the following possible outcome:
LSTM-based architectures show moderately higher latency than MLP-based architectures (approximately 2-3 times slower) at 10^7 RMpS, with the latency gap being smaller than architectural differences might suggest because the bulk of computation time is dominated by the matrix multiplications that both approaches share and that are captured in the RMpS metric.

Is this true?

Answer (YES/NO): YES